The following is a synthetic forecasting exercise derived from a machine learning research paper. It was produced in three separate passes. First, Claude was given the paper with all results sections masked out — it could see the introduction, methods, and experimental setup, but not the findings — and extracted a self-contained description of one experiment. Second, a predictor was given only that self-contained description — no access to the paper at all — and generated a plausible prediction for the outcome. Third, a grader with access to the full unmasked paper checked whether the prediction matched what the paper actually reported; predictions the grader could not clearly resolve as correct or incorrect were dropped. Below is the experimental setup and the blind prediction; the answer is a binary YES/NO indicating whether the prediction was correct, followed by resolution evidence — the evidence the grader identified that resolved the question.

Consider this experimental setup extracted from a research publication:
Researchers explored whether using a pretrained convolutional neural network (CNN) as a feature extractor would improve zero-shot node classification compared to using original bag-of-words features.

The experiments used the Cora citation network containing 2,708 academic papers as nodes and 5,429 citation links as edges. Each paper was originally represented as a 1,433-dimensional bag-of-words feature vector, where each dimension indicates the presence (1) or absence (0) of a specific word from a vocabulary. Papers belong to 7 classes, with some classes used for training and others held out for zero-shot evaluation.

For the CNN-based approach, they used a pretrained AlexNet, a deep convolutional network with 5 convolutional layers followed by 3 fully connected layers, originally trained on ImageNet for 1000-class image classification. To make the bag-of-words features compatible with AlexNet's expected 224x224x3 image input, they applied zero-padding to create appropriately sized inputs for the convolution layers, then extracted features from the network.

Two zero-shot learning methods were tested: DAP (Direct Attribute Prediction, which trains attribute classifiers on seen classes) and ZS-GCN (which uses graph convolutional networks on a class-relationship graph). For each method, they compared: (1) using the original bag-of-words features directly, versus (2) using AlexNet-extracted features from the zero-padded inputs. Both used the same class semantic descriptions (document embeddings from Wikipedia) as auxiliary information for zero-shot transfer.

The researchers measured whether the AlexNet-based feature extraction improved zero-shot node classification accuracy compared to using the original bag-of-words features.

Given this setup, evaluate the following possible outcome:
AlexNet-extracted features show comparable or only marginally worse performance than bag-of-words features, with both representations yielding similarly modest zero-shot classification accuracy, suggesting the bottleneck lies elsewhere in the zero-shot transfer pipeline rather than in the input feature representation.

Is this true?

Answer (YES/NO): NO